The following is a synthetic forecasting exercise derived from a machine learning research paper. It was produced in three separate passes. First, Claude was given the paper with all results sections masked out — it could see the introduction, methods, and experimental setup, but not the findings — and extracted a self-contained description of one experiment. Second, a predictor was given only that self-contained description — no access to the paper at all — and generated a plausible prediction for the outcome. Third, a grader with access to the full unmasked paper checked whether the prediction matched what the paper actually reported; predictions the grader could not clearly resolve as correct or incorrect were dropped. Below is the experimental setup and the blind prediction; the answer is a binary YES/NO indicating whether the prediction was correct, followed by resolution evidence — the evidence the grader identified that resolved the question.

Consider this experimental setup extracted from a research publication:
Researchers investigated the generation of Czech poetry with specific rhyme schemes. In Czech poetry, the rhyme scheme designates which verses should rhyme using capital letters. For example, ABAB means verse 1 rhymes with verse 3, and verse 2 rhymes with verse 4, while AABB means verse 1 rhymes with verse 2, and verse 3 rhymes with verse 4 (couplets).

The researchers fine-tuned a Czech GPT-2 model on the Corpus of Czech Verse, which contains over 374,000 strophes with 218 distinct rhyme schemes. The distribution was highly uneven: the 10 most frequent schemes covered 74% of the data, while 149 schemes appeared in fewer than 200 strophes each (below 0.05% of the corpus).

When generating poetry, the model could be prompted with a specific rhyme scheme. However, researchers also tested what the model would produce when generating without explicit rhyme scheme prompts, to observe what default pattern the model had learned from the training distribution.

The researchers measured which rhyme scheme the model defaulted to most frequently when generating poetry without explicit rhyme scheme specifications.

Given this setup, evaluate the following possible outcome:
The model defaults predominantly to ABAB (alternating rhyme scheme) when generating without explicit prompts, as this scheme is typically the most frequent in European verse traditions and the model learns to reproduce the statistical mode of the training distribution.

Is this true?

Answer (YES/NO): YES